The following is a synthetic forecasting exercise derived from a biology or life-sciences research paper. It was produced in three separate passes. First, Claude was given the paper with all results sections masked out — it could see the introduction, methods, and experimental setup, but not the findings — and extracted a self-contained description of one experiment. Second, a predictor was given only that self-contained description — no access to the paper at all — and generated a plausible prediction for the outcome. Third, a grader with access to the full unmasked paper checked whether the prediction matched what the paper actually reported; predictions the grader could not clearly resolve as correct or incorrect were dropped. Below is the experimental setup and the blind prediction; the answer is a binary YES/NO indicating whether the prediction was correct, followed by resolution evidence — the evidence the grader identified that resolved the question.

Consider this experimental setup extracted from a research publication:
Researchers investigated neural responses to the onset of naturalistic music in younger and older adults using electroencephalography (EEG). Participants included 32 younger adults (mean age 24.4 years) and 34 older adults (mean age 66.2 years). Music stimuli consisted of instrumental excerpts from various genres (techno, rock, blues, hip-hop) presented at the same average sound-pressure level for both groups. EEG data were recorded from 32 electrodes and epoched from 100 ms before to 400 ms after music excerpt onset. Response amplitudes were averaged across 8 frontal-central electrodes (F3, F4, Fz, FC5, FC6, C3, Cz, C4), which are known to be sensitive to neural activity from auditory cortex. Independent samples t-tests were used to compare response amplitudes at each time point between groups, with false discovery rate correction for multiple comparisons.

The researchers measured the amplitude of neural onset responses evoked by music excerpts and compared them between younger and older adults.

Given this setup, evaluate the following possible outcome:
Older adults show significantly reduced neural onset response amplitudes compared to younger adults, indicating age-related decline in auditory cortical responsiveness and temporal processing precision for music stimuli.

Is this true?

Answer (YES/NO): NO